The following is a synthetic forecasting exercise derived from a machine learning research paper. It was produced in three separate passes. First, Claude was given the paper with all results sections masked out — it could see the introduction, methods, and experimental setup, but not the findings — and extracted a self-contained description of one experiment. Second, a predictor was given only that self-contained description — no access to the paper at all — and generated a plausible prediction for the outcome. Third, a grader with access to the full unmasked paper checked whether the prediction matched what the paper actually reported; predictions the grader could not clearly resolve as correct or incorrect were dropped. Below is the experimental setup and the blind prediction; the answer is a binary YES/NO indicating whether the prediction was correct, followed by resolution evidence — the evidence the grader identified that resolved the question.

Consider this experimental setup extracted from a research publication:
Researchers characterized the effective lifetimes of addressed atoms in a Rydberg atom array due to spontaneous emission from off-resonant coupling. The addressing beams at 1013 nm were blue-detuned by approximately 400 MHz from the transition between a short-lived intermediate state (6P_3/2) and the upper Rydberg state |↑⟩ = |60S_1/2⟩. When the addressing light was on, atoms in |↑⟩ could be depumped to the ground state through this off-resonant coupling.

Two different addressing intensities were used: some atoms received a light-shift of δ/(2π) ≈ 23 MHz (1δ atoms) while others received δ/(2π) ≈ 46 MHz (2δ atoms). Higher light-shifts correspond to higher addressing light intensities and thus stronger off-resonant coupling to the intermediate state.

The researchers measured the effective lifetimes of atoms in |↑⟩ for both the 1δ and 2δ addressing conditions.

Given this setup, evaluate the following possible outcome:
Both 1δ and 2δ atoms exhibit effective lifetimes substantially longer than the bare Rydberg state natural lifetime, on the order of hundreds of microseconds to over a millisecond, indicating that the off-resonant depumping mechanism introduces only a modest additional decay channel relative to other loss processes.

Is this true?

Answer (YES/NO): NO